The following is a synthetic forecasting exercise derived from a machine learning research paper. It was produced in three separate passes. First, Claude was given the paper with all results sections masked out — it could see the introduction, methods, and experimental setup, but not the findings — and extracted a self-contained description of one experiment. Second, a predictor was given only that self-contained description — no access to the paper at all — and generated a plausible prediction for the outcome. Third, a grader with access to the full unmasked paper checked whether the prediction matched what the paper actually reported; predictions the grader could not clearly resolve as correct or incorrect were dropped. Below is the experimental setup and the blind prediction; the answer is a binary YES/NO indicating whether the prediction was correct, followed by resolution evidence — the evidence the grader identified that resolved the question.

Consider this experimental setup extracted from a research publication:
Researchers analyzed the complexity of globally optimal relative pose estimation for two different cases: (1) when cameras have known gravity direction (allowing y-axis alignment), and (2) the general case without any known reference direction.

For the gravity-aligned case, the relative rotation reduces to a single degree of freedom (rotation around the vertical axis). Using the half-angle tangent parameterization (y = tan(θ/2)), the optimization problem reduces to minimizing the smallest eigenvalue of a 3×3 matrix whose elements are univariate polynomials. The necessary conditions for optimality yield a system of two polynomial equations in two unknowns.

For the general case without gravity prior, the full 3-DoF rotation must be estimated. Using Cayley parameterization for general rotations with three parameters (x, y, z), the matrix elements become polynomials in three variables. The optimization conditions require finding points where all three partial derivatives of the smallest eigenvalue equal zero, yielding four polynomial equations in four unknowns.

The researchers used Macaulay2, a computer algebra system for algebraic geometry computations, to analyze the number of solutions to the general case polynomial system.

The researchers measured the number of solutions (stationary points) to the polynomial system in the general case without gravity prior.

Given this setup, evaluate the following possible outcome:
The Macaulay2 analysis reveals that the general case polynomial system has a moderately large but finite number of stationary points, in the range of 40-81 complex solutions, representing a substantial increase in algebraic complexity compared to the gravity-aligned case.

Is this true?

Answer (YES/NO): NO